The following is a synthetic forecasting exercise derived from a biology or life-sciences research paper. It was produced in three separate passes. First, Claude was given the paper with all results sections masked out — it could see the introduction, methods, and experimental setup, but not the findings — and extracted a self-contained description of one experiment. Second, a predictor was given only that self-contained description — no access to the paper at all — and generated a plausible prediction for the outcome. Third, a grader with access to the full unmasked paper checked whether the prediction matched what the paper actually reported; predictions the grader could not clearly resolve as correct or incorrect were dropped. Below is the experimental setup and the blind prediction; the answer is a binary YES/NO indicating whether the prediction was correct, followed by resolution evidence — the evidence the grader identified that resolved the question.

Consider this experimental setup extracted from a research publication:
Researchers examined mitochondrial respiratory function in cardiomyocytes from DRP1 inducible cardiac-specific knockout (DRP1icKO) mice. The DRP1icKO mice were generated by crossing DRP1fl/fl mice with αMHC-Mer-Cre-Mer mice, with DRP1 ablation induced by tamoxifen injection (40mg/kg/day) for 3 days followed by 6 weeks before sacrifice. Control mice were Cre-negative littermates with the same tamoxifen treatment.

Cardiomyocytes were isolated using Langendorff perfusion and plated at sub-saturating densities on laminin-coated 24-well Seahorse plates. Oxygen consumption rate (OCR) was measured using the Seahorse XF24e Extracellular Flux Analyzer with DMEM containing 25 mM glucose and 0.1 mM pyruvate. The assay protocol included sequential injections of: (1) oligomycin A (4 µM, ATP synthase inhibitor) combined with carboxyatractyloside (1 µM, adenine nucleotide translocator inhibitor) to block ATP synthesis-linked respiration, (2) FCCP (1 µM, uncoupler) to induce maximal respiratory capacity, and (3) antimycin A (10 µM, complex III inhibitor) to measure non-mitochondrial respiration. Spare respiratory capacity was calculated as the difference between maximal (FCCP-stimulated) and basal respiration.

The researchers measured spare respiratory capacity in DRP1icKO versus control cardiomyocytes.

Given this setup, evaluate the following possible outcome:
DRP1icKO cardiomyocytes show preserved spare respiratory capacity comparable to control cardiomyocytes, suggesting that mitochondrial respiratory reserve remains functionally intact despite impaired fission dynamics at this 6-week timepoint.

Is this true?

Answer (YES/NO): NO